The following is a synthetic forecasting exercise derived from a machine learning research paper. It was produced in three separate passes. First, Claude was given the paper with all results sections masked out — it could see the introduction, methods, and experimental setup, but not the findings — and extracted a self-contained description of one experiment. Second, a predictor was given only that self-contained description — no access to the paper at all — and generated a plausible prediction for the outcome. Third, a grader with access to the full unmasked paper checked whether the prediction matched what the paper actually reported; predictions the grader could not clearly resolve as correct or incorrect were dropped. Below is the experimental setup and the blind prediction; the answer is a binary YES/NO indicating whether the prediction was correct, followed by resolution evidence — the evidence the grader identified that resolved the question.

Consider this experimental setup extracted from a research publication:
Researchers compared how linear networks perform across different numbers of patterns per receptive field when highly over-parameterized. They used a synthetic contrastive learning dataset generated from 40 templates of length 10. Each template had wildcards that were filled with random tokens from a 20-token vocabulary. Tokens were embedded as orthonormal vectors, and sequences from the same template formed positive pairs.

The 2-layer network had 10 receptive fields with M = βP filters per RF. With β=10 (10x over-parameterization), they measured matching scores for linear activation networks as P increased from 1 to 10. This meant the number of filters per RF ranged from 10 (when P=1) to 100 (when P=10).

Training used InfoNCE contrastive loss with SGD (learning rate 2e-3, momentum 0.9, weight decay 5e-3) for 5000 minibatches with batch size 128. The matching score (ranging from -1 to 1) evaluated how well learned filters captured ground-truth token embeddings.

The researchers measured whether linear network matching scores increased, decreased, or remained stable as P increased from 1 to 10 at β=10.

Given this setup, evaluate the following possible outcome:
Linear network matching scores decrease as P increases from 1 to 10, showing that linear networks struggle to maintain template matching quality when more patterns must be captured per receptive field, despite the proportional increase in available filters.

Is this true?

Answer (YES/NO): YES